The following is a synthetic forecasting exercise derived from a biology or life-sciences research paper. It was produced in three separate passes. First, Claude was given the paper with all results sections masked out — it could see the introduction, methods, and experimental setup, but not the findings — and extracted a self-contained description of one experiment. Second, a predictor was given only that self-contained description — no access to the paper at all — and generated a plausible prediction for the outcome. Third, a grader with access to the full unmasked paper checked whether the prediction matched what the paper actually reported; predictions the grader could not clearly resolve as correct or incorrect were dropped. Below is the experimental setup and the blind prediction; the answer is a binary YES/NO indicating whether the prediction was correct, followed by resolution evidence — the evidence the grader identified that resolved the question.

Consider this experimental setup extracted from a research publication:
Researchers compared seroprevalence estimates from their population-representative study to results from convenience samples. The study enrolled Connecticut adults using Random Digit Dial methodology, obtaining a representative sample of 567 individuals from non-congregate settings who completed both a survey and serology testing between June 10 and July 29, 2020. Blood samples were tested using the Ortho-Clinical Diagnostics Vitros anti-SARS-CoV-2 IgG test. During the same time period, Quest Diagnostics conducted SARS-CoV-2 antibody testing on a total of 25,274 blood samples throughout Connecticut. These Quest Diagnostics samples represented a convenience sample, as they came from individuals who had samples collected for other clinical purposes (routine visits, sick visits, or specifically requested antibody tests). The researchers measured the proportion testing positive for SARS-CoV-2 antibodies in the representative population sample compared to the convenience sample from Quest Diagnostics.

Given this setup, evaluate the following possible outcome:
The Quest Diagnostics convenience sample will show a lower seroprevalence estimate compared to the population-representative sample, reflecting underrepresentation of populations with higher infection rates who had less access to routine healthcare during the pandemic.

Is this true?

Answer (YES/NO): NO